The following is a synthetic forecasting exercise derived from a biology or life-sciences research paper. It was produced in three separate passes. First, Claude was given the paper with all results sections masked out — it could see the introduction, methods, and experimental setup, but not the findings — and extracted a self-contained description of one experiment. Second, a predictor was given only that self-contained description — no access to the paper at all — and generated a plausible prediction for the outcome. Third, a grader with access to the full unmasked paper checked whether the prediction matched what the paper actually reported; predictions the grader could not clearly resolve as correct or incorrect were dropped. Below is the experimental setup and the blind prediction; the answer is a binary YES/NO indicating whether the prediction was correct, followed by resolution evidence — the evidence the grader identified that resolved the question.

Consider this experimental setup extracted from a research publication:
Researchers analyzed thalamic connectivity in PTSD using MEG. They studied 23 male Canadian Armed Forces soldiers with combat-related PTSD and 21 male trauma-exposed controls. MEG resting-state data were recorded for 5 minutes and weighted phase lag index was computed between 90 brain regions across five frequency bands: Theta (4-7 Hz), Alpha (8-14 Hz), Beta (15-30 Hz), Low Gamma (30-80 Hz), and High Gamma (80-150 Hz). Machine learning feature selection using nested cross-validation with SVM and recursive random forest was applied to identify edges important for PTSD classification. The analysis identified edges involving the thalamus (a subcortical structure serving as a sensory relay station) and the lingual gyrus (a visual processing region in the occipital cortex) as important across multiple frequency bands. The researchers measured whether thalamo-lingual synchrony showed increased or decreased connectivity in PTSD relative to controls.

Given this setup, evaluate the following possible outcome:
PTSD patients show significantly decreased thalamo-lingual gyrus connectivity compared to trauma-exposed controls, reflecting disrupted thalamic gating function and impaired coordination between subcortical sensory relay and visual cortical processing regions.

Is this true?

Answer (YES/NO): YES